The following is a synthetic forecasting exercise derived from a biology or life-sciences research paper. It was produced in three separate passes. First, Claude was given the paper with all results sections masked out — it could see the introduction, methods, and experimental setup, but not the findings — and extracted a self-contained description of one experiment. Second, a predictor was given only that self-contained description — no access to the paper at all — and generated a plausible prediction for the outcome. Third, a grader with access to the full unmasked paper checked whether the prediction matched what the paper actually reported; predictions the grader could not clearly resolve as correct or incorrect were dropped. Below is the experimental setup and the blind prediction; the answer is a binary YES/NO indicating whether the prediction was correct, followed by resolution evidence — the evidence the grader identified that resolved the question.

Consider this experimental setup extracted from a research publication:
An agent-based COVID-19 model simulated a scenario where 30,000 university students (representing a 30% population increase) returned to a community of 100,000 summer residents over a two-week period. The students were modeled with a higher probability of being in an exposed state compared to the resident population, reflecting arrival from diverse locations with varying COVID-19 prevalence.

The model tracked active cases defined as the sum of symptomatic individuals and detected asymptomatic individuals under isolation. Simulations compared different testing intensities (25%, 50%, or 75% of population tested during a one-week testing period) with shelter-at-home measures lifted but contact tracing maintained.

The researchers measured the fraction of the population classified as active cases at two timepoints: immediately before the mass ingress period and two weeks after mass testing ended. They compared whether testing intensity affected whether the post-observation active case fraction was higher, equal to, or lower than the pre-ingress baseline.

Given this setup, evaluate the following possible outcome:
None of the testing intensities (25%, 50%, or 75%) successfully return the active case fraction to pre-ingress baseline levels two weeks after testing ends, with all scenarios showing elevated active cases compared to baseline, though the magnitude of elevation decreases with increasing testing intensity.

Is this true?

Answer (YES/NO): NO